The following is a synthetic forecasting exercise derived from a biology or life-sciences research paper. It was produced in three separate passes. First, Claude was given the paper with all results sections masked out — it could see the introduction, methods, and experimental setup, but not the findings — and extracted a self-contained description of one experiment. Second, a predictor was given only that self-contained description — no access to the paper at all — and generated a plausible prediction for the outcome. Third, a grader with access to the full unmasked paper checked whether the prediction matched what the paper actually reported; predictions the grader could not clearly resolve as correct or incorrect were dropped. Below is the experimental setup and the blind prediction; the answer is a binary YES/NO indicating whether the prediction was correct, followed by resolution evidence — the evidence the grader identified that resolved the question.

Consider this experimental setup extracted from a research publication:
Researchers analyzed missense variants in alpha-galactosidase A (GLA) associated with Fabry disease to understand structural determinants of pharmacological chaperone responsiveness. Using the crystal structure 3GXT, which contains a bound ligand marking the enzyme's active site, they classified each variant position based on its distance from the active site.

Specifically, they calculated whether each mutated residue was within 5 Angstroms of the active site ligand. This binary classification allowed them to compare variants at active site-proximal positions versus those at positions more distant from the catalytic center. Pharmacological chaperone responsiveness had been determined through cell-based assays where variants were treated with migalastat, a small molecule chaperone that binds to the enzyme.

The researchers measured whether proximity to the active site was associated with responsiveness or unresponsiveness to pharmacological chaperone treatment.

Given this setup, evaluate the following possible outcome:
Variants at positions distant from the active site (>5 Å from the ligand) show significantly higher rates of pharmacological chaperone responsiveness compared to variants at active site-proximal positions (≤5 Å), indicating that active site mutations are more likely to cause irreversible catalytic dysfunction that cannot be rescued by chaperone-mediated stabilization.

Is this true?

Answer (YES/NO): YES